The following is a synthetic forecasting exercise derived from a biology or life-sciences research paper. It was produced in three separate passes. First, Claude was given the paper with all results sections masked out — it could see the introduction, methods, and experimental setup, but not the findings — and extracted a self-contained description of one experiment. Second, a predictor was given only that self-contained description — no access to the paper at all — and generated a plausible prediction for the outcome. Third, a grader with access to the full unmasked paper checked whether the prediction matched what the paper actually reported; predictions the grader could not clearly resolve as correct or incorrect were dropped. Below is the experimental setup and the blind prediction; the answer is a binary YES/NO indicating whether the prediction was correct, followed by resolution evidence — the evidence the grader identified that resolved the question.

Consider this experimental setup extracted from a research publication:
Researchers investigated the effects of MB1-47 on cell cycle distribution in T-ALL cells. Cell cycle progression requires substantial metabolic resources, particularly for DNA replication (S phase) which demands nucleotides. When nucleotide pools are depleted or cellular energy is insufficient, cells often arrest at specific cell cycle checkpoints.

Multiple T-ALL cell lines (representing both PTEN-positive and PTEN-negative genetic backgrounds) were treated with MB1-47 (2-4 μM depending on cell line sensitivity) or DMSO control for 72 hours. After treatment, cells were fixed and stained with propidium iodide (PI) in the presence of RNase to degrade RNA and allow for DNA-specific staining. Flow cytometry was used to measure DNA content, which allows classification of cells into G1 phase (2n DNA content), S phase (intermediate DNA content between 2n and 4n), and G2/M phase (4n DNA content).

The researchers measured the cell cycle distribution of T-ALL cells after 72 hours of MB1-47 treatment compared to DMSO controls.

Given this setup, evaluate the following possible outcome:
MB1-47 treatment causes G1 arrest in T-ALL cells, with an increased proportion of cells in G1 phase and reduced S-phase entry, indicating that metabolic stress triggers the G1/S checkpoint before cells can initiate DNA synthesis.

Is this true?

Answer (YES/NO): YES